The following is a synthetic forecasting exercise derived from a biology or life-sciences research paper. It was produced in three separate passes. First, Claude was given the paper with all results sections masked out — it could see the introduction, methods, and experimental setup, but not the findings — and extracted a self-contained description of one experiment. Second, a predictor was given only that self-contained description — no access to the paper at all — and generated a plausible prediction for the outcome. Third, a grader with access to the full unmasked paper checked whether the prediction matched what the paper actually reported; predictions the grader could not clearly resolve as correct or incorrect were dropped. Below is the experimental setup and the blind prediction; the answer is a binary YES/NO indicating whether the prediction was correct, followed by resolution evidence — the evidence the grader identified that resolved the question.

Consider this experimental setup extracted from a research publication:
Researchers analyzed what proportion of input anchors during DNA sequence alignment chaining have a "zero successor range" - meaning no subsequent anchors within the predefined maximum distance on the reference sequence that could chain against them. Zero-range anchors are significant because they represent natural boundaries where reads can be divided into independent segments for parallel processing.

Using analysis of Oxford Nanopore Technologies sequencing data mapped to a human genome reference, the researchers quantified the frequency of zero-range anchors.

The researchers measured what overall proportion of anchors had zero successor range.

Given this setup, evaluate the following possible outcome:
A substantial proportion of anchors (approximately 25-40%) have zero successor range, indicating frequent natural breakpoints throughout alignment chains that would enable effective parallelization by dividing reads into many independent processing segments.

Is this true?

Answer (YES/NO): NO